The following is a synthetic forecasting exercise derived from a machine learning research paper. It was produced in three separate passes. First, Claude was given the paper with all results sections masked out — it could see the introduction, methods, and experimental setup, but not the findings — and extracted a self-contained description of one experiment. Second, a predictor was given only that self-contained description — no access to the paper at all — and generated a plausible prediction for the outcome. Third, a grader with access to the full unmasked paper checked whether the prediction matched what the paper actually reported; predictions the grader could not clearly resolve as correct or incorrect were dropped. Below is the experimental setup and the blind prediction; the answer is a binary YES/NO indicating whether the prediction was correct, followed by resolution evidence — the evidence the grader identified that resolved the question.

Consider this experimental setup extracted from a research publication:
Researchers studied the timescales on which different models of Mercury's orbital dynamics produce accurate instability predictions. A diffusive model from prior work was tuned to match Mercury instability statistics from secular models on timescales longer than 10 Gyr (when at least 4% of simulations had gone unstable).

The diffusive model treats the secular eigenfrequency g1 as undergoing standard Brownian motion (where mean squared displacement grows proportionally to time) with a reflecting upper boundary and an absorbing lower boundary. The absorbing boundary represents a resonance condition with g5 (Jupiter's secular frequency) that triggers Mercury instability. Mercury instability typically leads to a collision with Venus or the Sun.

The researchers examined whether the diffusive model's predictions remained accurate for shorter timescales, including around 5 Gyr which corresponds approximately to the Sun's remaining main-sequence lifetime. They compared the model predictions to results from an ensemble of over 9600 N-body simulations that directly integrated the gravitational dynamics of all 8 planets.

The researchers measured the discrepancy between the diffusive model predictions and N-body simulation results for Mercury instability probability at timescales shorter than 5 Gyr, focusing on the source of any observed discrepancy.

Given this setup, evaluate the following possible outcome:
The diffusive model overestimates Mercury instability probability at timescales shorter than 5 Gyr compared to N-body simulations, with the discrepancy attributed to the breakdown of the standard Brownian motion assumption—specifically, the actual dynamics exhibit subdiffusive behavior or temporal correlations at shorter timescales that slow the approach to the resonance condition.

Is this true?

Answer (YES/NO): NO